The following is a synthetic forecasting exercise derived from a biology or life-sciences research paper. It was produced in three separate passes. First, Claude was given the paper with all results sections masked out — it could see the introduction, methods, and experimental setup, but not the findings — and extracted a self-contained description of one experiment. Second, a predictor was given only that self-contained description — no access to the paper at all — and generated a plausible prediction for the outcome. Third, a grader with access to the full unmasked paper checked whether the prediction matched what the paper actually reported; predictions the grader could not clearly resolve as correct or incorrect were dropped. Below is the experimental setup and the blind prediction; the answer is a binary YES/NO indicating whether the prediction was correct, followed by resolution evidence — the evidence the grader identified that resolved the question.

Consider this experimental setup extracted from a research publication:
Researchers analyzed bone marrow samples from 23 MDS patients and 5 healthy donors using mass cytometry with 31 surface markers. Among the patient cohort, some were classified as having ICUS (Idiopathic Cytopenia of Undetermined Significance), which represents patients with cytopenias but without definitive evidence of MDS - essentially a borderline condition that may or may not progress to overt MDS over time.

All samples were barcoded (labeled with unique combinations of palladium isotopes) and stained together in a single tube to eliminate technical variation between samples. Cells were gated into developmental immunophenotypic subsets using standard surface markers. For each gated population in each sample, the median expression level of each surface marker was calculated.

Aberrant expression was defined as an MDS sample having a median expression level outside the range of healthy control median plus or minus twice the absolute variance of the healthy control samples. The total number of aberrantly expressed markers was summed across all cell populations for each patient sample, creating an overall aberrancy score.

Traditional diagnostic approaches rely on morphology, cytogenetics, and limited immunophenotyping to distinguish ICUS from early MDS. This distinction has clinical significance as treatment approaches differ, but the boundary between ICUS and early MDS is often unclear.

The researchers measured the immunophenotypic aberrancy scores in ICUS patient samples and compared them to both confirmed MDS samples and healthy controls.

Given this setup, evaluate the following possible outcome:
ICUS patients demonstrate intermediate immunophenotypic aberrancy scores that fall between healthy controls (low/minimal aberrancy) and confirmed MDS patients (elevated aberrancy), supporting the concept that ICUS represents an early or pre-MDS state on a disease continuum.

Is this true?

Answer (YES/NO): NO